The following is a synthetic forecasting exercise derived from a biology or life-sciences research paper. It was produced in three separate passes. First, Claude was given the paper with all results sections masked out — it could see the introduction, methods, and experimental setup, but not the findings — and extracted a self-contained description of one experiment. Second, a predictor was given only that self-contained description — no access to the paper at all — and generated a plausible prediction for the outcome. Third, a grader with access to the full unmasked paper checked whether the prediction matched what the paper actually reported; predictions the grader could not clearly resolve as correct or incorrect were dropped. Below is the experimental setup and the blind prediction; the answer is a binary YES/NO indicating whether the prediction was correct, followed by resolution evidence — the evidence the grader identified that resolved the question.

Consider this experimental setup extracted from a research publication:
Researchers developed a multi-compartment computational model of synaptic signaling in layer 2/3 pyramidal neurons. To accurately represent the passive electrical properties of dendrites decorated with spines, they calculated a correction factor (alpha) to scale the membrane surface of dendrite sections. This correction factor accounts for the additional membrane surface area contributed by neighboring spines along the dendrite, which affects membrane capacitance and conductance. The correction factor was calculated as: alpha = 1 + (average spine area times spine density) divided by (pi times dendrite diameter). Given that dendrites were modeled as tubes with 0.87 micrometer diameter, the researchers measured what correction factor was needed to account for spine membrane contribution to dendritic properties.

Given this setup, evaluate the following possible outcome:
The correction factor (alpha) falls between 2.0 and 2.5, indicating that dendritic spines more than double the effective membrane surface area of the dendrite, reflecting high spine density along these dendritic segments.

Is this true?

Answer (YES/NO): NO